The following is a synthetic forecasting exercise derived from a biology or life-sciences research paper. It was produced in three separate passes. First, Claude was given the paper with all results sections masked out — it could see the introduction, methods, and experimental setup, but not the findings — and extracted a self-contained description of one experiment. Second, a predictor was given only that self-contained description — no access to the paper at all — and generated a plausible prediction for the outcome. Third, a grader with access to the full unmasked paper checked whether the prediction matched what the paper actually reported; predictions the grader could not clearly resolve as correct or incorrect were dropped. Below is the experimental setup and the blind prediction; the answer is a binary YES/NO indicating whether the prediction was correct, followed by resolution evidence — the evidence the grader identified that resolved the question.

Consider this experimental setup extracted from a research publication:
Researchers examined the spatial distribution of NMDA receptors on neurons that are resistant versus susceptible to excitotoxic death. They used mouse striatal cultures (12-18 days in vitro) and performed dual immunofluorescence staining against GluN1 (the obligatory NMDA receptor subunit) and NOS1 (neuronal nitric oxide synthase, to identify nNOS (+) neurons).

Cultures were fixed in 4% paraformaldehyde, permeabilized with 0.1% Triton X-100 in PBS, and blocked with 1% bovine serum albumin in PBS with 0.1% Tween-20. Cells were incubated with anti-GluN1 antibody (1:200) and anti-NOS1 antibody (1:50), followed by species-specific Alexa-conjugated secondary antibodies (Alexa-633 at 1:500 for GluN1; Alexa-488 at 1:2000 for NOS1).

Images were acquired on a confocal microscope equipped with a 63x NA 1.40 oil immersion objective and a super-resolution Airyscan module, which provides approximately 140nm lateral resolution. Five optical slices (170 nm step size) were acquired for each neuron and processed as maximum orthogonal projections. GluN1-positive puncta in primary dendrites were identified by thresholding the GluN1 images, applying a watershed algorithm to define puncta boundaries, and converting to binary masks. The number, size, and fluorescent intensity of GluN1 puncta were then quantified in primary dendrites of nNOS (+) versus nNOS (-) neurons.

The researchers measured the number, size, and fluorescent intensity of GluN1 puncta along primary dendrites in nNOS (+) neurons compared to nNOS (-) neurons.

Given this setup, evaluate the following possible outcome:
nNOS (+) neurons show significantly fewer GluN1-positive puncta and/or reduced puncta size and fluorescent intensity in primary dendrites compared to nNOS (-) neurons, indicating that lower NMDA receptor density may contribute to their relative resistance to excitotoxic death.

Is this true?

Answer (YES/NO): YES